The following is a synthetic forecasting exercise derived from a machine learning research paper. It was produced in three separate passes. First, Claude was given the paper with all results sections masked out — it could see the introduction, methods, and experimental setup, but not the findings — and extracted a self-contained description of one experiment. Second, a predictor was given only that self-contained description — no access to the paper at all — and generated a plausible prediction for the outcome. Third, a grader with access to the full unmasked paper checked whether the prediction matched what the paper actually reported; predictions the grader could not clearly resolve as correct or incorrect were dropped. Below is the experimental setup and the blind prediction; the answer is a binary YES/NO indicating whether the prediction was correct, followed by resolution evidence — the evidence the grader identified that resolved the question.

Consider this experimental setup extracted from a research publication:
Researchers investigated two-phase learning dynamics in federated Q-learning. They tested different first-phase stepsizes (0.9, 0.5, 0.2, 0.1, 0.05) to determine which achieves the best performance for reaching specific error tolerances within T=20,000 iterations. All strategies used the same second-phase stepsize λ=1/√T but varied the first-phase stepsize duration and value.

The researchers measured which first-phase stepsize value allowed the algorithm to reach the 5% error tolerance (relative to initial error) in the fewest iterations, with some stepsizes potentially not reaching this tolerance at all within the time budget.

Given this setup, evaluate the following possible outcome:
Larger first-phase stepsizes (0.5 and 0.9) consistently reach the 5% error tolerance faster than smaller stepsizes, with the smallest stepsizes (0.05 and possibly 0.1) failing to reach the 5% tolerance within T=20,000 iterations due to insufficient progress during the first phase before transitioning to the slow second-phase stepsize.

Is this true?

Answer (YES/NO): NO